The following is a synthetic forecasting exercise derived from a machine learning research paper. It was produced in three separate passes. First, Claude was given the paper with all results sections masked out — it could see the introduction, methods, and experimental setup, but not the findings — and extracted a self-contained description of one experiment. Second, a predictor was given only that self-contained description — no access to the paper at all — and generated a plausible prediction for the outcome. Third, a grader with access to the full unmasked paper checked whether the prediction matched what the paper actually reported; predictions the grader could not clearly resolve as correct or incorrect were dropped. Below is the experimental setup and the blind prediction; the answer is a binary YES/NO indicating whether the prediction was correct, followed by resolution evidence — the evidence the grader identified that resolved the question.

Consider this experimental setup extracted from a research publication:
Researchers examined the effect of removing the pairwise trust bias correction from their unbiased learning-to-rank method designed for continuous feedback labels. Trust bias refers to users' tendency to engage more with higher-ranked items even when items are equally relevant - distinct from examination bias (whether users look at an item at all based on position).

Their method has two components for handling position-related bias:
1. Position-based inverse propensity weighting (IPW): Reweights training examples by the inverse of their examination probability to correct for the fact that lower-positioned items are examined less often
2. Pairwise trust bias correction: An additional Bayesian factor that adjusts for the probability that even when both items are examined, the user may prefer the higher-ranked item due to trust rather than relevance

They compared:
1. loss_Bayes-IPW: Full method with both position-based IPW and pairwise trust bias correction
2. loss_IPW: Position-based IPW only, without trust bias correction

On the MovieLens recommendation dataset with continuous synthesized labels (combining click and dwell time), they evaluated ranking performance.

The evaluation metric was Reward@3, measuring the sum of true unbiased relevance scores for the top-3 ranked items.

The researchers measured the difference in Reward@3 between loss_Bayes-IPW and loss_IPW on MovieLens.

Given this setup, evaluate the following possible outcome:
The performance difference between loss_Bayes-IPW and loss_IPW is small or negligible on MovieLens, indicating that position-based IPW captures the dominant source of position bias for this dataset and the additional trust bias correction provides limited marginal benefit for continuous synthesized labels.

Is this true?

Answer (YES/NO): YES